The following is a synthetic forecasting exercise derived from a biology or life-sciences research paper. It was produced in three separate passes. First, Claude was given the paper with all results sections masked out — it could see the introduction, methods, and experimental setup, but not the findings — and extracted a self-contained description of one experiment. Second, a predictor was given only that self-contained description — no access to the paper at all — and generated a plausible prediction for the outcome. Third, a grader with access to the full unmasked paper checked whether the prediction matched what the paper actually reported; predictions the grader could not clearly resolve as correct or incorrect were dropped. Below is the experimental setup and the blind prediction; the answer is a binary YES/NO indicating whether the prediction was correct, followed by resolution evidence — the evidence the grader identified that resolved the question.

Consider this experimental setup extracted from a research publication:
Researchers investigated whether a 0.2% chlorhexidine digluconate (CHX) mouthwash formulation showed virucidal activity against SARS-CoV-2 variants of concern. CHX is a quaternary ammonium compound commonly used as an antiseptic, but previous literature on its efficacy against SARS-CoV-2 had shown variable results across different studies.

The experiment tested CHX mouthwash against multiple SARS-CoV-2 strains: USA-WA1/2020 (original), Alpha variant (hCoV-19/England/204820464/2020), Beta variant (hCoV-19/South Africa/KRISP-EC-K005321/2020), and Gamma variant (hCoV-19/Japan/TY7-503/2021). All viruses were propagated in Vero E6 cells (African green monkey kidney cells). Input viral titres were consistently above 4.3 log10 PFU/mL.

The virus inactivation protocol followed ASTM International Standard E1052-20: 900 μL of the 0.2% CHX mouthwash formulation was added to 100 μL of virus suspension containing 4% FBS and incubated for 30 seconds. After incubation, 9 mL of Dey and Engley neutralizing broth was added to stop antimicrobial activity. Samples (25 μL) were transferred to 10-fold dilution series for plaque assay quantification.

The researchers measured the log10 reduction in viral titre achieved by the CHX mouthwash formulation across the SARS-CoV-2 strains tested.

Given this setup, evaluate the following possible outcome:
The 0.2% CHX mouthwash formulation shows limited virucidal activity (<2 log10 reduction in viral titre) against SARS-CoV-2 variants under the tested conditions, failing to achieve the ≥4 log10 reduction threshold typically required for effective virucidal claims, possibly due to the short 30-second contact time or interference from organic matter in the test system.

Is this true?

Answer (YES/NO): YES